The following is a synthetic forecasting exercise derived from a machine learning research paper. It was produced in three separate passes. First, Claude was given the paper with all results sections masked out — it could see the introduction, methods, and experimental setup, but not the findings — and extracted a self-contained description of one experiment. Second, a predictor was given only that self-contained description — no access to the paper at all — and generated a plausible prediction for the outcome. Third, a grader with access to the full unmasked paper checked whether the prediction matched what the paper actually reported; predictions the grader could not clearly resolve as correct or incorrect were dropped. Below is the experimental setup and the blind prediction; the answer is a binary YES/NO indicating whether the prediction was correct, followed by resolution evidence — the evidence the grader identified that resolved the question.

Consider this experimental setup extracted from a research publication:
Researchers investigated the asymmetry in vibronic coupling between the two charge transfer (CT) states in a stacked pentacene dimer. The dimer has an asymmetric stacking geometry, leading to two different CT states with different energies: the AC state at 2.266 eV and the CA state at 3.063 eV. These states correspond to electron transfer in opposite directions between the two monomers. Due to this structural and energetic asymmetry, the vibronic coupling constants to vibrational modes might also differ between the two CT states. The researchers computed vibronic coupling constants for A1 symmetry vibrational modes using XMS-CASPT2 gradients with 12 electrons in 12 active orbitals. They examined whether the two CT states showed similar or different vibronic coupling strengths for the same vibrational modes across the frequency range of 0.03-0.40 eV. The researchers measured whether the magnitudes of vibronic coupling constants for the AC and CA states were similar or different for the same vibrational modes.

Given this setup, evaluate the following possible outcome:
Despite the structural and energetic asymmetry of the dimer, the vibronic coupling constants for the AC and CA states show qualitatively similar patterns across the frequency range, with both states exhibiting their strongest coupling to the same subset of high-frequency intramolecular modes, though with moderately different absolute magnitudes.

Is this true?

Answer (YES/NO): NO